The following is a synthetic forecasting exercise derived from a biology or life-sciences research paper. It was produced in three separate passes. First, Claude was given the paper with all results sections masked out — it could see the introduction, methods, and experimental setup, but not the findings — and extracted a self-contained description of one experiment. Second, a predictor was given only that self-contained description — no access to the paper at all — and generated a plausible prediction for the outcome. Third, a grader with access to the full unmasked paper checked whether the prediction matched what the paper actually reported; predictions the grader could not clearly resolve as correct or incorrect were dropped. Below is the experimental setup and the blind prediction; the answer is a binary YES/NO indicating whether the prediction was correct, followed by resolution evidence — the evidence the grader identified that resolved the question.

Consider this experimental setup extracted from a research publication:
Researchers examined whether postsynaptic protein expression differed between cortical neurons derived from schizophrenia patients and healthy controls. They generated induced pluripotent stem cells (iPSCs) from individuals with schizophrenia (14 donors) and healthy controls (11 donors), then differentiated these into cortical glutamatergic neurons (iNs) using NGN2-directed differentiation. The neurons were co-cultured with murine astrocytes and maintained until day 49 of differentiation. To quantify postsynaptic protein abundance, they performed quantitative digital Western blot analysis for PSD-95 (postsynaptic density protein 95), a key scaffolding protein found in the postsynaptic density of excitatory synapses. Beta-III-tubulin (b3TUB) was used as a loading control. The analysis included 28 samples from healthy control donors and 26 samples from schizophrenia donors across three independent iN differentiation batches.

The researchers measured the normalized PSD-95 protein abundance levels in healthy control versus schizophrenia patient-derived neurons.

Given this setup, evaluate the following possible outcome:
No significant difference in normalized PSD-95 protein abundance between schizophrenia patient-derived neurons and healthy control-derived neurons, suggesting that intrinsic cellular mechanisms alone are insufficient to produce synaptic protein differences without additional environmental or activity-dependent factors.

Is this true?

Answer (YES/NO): NO